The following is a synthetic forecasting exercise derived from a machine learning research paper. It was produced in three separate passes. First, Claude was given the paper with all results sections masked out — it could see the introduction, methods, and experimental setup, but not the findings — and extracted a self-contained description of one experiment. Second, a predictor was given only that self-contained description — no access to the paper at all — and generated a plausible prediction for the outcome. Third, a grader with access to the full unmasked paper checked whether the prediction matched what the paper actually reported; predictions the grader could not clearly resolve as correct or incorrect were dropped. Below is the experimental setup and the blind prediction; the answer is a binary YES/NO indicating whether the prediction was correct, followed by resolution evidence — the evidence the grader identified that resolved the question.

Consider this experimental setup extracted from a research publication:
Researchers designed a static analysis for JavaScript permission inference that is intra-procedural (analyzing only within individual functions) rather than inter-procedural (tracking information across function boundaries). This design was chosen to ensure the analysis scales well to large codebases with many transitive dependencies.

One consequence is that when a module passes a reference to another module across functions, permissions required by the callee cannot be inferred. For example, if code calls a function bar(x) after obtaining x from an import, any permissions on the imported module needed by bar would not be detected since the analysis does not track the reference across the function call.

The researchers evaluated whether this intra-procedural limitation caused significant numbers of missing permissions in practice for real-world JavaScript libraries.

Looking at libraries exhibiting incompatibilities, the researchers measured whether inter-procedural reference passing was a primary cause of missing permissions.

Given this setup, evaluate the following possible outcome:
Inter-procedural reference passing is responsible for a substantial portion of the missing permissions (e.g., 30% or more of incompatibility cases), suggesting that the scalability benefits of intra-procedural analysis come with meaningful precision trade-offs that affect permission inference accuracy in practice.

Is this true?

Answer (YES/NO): NO